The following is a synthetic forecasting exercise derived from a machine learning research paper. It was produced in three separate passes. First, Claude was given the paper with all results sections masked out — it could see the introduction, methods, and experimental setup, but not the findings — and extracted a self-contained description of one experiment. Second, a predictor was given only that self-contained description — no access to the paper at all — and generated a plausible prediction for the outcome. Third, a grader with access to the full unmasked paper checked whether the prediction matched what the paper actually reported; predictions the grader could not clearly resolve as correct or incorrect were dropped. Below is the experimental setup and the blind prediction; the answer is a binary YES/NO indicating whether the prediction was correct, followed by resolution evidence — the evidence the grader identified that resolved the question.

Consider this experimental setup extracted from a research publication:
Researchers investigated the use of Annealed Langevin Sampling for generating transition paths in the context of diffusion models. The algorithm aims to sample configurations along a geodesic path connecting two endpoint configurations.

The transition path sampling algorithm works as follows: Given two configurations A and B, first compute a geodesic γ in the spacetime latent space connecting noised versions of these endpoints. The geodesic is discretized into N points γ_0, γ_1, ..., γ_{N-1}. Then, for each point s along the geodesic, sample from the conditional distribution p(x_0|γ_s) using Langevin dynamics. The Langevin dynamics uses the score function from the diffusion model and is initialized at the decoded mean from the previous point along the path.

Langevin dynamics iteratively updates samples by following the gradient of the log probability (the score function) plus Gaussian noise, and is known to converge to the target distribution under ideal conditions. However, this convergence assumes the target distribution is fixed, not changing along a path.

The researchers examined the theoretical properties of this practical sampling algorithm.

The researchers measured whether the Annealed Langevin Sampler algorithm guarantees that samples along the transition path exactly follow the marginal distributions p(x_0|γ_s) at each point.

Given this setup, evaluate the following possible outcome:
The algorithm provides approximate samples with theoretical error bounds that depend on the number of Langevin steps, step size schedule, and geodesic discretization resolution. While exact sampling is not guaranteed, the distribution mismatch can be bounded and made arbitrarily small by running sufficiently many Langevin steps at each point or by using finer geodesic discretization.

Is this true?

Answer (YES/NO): NO